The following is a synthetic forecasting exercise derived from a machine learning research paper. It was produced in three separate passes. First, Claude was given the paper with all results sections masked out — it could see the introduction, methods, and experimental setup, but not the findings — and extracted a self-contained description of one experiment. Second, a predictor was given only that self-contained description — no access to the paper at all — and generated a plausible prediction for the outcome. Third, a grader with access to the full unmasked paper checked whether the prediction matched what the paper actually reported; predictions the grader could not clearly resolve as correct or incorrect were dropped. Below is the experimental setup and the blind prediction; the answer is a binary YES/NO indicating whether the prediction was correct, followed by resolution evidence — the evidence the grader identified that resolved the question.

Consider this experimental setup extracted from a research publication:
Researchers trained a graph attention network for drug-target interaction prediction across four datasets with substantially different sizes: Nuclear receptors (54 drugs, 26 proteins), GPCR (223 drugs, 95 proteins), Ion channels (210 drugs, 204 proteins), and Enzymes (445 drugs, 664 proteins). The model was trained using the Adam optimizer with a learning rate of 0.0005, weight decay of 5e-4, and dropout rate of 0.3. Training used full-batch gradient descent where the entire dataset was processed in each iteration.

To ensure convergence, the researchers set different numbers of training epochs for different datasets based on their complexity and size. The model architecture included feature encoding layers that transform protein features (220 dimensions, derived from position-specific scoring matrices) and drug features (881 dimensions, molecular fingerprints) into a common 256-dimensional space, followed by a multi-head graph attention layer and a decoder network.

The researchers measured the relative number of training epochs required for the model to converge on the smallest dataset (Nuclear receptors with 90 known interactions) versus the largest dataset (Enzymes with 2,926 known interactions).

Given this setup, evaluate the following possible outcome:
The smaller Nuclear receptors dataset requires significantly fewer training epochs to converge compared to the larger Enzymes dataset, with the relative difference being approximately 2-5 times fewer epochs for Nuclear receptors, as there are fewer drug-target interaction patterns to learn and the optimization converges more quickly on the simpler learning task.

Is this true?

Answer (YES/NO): YES